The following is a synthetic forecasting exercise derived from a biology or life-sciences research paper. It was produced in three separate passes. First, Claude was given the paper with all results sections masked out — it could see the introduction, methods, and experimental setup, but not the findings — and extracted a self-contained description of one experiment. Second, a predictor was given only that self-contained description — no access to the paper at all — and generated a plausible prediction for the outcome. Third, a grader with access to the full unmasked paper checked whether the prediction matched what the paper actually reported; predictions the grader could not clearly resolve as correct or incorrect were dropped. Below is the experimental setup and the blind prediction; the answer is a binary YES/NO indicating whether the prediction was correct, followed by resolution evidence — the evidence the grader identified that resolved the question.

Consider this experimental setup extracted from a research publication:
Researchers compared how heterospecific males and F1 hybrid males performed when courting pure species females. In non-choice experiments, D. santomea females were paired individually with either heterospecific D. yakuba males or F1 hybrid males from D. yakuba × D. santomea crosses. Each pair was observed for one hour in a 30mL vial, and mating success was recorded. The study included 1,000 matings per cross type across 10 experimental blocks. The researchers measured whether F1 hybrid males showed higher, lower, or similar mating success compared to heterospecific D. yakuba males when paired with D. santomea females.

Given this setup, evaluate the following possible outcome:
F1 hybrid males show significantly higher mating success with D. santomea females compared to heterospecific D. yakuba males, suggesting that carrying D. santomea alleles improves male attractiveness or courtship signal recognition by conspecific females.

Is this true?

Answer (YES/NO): NO